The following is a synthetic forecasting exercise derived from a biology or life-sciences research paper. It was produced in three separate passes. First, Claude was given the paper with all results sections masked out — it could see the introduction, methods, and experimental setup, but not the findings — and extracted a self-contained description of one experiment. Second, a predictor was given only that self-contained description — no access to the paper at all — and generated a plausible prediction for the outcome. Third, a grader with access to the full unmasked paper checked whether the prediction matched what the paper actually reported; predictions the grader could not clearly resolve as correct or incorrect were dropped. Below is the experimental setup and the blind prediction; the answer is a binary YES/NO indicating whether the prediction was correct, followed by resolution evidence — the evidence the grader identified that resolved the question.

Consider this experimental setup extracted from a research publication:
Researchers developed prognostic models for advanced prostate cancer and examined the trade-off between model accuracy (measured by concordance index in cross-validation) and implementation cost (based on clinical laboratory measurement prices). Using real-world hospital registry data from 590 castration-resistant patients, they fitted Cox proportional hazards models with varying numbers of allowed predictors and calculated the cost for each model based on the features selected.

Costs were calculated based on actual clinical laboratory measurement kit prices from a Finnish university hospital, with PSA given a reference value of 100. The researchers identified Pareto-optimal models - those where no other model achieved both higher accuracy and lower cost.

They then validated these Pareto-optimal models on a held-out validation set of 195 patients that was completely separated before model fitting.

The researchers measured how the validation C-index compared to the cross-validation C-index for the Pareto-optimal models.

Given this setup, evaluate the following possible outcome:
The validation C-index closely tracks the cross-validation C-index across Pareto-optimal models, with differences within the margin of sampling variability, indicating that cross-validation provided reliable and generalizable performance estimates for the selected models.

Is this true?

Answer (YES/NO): YES